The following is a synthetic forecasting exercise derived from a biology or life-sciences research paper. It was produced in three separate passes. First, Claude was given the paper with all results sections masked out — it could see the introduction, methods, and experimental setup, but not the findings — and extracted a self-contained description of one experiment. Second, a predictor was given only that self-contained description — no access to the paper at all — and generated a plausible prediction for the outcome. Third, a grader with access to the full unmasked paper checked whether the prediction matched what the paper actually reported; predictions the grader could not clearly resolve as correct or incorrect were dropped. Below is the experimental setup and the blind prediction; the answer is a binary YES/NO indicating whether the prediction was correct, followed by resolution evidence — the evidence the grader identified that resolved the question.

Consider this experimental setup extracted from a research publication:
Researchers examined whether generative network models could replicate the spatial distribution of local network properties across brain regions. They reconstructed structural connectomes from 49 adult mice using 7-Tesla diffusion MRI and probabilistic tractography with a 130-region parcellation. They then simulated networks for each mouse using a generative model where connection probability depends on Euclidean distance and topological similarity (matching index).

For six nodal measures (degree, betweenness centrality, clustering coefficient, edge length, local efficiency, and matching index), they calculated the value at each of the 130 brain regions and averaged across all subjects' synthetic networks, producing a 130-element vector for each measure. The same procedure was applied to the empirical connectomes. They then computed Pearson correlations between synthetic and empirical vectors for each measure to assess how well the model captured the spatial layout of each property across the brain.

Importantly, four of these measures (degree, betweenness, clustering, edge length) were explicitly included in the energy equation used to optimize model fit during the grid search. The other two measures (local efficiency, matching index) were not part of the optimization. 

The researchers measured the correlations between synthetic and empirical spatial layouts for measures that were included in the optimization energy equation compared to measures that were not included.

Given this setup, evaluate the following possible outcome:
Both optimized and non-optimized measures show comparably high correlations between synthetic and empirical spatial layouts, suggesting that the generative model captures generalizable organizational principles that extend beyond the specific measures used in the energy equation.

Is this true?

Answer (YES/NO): YES